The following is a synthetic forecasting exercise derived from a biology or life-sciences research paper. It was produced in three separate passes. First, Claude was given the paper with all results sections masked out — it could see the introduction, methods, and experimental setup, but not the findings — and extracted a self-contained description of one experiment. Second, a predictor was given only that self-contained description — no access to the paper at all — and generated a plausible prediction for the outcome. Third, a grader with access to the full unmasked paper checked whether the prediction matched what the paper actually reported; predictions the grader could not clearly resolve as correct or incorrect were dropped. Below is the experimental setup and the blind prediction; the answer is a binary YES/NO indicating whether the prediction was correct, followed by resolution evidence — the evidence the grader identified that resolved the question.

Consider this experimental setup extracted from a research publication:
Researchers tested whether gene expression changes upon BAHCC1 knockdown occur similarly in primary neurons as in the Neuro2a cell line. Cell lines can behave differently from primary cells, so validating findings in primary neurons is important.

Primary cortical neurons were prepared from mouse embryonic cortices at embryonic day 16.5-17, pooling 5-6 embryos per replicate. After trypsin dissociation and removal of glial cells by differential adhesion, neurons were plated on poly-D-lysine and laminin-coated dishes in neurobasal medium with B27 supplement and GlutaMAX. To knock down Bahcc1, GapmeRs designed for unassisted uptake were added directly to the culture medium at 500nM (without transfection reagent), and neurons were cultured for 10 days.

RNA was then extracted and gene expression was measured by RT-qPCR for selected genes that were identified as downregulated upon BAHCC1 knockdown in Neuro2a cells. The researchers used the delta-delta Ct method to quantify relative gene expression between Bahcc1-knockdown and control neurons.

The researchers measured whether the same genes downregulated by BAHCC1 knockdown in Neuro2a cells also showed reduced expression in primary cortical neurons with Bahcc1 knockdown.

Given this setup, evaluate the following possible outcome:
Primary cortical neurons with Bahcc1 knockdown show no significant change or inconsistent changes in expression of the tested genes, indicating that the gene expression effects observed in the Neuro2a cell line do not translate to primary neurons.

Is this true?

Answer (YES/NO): NO